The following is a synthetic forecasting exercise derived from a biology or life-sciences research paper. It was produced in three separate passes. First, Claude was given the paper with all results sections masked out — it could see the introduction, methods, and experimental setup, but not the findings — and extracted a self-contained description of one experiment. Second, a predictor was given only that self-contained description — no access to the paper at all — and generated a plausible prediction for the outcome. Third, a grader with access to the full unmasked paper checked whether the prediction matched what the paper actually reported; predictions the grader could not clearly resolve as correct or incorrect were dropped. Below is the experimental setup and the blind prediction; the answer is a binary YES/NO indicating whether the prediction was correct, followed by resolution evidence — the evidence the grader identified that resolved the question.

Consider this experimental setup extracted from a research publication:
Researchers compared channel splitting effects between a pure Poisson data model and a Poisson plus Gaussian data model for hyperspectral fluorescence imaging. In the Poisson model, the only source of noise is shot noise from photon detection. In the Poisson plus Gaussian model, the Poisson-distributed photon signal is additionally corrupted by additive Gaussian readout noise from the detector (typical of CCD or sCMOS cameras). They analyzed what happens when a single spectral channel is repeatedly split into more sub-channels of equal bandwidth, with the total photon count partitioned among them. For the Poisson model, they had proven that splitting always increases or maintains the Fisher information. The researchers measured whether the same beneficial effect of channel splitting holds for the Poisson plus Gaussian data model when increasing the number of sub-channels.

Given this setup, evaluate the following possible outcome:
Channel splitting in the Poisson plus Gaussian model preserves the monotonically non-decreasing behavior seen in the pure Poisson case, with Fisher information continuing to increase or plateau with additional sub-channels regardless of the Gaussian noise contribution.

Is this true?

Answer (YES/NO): NO